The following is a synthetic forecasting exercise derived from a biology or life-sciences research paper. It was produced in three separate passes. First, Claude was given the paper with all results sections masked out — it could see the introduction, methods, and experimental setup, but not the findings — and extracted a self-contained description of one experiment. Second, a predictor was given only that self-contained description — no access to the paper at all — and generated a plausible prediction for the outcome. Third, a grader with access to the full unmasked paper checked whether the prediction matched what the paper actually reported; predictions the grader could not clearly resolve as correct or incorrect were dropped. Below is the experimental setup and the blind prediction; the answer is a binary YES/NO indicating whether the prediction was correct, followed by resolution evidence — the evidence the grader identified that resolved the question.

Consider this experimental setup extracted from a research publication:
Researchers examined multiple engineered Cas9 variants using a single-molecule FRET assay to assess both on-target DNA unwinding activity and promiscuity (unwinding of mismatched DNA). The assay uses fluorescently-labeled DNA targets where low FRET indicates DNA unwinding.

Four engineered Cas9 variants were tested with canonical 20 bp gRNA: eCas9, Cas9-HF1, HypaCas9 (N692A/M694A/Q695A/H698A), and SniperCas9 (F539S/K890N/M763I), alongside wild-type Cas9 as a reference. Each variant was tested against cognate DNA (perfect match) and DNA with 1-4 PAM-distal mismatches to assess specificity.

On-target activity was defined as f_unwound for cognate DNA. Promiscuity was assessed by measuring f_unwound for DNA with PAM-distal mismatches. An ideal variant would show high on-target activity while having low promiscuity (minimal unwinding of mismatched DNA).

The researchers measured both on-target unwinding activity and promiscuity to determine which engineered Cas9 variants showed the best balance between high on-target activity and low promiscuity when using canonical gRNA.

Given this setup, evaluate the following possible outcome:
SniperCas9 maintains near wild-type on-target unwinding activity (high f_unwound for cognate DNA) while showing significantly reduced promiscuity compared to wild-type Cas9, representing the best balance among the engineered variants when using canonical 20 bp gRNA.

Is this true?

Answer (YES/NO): NO